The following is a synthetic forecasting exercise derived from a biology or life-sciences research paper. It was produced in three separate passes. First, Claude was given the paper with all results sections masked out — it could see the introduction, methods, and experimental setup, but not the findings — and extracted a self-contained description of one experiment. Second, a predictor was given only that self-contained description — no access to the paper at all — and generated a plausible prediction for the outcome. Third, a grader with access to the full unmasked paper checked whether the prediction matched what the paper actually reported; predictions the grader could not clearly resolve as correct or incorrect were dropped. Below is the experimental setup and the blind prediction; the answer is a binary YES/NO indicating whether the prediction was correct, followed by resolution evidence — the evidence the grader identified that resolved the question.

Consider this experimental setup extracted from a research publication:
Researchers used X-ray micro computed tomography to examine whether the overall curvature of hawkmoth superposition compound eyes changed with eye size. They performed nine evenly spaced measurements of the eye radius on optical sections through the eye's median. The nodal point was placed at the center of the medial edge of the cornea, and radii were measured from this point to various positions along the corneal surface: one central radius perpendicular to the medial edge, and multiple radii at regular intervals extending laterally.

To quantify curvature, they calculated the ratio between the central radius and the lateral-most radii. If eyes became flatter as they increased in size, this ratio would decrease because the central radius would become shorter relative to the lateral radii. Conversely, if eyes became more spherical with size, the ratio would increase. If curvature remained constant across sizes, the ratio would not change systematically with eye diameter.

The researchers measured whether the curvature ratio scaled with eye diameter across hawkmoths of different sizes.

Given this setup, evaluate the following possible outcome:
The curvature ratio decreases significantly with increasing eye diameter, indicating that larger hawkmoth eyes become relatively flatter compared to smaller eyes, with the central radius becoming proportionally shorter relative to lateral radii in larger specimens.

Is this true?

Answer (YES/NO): NO